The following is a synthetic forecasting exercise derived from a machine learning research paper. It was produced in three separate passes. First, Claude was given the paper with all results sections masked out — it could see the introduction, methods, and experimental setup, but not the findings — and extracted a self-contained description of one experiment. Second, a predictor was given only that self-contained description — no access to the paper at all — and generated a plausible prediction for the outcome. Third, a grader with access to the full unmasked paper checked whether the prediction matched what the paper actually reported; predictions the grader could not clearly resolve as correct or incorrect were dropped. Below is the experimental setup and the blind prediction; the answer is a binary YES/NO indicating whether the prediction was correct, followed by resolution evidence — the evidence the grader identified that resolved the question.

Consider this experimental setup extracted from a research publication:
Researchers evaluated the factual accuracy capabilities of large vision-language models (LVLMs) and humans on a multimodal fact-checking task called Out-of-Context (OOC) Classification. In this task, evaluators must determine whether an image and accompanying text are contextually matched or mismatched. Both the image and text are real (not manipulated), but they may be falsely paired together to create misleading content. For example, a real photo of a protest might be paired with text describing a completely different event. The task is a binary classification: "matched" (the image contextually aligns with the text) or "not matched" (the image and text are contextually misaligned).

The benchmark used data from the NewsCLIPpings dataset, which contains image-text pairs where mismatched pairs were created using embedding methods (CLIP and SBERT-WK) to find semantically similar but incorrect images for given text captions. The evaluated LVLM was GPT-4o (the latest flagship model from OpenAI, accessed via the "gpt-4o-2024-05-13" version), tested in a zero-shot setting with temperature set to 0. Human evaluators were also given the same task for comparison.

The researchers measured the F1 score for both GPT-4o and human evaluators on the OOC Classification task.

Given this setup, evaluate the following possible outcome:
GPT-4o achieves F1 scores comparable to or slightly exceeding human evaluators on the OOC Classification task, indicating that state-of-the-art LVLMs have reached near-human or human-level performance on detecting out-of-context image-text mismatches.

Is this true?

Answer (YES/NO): NO